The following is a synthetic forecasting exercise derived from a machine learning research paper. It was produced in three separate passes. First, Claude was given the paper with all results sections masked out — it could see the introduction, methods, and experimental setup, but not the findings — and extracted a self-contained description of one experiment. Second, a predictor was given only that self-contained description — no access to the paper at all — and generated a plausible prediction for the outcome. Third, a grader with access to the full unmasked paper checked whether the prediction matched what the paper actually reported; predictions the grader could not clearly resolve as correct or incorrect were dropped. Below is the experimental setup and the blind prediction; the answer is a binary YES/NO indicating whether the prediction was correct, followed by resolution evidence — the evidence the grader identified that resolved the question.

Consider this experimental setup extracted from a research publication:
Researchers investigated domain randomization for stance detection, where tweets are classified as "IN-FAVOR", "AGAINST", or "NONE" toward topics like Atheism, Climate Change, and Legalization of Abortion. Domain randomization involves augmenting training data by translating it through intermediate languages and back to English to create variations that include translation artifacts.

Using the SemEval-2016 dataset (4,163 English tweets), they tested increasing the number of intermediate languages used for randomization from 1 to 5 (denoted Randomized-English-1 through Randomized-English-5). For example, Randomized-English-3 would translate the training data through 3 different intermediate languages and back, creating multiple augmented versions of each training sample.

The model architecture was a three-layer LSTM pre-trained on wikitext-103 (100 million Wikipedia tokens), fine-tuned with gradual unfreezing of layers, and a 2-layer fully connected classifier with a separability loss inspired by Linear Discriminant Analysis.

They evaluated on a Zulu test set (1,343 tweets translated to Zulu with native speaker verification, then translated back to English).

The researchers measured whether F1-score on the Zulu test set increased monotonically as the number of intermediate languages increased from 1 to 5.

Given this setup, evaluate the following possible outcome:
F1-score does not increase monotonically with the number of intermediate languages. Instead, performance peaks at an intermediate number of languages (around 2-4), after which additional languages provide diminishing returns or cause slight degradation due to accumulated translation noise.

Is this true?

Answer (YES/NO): NO